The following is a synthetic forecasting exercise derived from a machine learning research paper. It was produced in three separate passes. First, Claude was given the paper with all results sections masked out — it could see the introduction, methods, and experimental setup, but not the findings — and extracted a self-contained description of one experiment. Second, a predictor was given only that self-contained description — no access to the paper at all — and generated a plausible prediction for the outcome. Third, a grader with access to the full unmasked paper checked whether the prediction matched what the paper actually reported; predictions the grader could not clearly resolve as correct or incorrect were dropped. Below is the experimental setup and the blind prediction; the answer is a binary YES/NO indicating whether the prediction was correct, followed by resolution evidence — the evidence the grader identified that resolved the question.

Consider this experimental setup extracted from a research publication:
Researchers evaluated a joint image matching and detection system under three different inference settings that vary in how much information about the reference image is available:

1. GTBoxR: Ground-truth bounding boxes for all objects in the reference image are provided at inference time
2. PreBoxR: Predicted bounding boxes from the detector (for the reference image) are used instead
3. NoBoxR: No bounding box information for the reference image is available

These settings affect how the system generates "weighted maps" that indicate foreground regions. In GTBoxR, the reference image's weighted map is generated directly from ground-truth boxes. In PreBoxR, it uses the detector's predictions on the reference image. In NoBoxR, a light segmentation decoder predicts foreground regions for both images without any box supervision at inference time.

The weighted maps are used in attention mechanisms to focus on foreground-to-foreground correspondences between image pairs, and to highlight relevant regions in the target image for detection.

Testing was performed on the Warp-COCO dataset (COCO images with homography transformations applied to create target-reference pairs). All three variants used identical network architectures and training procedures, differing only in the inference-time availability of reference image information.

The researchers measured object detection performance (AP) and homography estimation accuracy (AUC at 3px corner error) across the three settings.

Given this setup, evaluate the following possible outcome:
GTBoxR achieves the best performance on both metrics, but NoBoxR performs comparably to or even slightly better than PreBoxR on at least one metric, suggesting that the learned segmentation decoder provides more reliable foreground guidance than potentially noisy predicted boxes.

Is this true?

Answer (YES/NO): NO